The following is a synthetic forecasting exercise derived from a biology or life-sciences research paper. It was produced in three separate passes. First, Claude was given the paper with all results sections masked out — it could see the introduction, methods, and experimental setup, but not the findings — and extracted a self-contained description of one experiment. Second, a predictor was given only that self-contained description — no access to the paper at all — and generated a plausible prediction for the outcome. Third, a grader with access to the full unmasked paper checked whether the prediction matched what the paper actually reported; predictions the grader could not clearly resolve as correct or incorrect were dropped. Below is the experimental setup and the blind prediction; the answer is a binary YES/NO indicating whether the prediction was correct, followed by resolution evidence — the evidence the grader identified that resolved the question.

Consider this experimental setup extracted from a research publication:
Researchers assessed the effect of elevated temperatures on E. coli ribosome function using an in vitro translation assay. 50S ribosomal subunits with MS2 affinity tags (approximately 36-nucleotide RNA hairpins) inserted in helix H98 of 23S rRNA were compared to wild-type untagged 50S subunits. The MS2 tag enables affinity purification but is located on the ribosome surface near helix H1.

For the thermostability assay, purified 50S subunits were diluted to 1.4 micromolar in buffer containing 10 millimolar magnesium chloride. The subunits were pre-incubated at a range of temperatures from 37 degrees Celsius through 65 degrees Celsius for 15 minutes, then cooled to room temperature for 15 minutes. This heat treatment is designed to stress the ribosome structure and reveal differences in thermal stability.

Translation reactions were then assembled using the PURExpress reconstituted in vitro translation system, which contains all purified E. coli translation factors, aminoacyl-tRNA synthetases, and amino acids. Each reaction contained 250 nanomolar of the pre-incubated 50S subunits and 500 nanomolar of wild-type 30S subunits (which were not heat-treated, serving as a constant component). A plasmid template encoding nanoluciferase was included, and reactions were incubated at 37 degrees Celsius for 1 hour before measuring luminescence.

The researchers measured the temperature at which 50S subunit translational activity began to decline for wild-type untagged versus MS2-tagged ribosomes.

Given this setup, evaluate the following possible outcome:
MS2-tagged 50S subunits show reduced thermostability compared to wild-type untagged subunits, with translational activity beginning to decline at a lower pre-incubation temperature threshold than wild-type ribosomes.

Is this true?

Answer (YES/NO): YES